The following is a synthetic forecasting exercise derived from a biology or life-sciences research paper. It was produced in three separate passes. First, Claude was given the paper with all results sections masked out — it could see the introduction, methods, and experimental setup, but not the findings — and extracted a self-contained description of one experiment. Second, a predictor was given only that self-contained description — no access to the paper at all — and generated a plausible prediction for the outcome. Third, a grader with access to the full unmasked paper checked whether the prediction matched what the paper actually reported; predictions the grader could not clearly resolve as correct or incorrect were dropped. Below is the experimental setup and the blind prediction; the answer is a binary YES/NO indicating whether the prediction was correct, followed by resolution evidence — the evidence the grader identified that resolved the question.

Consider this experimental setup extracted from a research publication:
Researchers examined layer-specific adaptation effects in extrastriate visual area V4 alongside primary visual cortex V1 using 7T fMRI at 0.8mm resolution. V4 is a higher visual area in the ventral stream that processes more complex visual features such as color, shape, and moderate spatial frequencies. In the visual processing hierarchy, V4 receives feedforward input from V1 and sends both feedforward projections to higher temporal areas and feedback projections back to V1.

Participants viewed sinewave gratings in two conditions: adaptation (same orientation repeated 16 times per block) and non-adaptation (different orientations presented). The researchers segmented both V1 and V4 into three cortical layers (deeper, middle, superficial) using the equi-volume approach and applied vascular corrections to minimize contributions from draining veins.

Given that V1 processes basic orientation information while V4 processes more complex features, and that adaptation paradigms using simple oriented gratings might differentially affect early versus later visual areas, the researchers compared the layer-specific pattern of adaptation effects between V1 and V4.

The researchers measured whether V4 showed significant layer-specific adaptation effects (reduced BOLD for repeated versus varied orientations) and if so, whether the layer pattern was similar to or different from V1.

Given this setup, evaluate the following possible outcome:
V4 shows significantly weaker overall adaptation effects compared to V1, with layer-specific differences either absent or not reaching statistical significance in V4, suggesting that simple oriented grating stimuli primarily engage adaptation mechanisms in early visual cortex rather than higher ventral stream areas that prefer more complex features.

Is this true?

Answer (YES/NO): NO